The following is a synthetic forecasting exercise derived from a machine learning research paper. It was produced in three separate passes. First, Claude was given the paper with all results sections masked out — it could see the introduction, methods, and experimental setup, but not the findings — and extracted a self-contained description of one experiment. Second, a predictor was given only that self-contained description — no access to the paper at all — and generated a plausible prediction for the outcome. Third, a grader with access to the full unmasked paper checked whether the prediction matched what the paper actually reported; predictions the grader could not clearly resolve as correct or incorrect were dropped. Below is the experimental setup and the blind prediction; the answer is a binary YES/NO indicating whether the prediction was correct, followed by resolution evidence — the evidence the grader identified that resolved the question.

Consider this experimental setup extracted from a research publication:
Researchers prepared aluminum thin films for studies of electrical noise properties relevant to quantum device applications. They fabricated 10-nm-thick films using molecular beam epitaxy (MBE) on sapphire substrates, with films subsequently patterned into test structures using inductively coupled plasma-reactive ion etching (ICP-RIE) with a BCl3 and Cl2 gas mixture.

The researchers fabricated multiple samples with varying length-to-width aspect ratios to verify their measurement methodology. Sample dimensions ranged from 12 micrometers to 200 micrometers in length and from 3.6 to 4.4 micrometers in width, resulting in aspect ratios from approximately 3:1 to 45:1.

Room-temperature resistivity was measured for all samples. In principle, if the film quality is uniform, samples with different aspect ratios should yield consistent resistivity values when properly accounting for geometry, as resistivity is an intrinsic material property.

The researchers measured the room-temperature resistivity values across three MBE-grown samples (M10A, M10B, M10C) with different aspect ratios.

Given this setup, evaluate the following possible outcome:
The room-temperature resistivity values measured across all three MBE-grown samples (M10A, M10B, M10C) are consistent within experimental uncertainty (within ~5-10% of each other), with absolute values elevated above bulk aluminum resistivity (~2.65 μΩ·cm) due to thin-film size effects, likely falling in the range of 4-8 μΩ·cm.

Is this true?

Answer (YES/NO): NO